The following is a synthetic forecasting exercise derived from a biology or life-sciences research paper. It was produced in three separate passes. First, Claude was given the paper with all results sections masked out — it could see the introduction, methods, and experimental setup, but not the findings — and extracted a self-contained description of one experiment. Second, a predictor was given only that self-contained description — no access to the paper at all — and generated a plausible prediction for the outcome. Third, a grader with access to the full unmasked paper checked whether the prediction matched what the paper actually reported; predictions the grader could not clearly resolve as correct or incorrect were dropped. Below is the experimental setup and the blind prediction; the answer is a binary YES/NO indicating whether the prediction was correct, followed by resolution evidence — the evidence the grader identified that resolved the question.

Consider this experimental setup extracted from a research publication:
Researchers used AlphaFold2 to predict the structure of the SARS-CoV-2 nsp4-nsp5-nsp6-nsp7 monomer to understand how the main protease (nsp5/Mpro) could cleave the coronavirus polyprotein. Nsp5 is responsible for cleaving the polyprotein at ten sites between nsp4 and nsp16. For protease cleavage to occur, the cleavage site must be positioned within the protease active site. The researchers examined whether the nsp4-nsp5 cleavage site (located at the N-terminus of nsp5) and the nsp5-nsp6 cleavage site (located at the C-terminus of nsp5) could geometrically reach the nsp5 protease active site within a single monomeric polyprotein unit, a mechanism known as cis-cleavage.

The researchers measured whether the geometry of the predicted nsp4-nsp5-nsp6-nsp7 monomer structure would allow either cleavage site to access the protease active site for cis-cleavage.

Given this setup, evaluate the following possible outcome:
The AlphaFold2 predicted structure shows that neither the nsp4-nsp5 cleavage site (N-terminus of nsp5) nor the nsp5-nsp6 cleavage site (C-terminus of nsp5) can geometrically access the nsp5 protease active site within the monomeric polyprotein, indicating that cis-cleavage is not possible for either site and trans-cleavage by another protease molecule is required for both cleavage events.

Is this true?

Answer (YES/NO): YES